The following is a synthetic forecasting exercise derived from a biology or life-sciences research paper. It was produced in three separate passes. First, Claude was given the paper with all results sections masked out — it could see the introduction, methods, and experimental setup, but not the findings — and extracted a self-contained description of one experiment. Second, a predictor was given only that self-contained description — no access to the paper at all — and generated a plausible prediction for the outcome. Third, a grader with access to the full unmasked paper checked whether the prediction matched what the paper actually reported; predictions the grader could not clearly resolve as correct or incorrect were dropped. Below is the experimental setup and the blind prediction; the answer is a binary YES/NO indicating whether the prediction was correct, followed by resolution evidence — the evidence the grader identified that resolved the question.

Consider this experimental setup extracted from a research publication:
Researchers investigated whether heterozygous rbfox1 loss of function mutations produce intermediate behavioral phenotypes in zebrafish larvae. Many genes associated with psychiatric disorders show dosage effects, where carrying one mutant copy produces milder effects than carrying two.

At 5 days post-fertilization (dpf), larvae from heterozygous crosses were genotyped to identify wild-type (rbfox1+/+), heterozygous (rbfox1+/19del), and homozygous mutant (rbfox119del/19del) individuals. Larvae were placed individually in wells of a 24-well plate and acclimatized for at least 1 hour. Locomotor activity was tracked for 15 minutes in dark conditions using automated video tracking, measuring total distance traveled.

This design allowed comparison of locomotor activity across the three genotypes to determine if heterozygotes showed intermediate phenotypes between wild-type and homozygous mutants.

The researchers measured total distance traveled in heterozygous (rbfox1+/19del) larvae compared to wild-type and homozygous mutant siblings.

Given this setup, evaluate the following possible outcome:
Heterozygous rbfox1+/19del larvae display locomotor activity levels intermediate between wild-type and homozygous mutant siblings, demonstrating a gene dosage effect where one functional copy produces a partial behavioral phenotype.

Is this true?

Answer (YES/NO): YES